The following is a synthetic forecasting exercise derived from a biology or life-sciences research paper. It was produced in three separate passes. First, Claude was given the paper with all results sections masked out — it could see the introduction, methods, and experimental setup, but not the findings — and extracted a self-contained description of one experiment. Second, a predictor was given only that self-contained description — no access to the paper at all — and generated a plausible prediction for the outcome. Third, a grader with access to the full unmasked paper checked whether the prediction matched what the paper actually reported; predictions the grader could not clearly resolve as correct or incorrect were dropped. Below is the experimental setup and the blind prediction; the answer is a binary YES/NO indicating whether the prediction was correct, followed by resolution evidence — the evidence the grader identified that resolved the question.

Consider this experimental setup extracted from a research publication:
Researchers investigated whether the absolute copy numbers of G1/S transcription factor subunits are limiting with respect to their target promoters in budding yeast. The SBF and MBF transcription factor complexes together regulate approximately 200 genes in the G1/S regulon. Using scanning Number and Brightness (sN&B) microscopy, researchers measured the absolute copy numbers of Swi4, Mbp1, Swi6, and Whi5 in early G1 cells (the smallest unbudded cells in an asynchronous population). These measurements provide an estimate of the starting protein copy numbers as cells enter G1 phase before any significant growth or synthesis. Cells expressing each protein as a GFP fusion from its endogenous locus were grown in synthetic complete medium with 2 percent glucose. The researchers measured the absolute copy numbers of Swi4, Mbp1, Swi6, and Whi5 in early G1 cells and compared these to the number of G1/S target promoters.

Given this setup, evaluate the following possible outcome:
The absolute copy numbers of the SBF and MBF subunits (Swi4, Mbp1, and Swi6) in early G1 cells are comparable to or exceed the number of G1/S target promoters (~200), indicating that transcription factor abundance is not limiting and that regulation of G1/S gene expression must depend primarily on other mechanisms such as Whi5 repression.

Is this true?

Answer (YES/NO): NO